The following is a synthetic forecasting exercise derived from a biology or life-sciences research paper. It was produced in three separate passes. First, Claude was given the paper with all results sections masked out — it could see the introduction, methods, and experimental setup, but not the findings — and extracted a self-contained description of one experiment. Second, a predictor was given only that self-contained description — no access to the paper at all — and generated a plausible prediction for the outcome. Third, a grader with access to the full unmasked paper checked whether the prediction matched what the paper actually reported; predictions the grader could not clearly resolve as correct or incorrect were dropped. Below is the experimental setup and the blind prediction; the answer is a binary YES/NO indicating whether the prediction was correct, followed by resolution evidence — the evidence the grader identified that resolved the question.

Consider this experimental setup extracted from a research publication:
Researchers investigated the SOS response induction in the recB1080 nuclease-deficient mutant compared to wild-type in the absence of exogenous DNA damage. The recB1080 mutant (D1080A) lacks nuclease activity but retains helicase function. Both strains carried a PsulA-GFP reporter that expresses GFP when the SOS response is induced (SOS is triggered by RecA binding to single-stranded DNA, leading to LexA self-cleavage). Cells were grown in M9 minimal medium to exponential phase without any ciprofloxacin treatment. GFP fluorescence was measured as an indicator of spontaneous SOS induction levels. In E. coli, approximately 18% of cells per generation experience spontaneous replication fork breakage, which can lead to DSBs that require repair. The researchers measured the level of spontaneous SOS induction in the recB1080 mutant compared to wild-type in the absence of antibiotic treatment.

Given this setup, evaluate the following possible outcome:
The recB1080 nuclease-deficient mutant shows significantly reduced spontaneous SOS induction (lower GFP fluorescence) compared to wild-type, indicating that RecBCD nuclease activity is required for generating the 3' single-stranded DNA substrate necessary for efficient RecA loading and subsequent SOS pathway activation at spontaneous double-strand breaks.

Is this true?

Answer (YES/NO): NO